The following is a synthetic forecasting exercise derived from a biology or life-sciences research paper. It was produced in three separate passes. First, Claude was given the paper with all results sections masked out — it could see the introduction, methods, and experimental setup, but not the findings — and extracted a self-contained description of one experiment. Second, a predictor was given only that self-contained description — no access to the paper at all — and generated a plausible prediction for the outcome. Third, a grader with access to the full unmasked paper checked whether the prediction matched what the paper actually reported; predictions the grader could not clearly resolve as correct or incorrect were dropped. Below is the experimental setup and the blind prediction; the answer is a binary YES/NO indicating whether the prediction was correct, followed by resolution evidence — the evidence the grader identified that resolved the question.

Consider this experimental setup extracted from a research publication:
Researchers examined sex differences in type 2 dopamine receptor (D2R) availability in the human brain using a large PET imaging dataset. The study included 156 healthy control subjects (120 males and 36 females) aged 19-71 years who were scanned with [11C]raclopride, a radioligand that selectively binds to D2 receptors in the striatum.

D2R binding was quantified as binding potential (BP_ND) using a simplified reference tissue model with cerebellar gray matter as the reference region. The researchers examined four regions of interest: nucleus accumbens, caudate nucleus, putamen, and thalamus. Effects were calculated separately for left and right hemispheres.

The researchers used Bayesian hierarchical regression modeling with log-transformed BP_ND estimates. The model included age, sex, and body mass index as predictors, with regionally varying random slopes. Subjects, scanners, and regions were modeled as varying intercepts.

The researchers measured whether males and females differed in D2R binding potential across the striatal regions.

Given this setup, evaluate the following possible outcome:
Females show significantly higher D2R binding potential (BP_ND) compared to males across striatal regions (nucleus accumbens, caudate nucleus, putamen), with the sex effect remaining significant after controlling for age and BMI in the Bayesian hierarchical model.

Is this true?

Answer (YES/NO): NO